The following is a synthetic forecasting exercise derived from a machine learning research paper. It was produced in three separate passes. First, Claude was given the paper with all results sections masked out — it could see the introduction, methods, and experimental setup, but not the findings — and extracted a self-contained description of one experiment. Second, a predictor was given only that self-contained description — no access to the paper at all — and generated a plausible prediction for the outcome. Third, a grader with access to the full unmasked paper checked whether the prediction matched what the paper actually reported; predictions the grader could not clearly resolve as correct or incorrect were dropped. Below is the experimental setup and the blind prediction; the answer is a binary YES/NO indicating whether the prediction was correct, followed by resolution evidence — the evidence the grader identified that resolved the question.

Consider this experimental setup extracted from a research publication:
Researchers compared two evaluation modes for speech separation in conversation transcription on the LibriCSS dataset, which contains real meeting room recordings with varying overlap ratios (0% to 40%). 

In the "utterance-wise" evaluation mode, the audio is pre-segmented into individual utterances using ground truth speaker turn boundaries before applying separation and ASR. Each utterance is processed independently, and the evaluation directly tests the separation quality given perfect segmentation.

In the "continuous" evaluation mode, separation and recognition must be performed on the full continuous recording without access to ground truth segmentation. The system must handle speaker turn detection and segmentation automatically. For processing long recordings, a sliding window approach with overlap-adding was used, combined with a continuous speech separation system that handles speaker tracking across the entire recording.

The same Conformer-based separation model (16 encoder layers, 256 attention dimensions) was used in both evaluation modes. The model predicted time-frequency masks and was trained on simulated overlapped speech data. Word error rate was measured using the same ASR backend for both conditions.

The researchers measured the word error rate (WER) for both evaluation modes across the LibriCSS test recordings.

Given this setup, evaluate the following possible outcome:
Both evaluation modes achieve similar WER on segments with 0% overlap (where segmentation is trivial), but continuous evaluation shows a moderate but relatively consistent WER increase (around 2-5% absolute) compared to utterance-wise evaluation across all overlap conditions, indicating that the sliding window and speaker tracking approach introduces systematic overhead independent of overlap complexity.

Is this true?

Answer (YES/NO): NO